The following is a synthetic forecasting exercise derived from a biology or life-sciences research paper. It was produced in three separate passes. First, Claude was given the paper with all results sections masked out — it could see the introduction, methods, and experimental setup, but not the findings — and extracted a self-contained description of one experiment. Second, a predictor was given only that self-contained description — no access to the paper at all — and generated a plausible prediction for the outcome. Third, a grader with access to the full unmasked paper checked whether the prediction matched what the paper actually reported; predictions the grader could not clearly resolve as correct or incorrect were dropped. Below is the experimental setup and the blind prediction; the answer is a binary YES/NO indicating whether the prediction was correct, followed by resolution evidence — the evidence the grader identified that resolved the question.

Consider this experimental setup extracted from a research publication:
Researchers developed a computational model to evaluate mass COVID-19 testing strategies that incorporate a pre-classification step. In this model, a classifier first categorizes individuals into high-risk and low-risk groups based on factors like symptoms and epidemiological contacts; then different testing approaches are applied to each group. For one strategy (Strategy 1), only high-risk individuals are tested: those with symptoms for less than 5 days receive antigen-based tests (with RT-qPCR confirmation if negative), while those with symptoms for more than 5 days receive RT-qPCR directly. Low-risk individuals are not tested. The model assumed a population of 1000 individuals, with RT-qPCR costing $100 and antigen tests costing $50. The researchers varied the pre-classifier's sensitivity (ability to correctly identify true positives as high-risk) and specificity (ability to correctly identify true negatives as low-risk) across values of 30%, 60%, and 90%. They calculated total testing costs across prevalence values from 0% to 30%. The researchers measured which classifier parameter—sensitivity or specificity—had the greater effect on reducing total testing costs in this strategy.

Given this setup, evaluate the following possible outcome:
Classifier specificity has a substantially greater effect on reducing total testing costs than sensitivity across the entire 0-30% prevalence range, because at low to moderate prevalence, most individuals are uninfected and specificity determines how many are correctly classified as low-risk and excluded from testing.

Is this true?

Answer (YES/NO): YES